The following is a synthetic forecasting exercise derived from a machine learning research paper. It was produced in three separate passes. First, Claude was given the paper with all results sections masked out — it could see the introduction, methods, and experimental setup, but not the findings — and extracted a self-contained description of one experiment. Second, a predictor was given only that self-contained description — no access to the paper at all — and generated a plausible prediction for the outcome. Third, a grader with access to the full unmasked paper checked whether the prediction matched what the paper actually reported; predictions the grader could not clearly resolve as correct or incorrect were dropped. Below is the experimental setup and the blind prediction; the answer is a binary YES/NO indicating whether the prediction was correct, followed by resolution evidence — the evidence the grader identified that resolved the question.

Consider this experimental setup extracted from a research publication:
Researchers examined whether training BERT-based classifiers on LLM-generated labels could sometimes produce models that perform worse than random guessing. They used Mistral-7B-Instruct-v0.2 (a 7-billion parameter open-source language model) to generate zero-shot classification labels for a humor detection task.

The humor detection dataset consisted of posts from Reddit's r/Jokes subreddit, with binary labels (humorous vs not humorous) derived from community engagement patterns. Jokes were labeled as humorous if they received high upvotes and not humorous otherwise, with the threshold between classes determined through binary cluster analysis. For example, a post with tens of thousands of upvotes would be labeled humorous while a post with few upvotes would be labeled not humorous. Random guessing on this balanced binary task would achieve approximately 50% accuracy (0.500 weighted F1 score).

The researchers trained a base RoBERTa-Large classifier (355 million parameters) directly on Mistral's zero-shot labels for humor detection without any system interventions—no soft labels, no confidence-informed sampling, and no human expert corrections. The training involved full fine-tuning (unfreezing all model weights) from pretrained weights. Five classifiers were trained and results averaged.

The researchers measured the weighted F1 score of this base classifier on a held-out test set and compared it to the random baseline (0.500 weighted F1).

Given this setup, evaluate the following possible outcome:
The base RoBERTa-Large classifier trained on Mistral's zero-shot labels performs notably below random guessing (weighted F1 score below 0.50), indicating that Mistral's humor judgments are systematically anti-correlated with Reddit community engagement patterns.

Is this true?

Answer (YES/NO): YES